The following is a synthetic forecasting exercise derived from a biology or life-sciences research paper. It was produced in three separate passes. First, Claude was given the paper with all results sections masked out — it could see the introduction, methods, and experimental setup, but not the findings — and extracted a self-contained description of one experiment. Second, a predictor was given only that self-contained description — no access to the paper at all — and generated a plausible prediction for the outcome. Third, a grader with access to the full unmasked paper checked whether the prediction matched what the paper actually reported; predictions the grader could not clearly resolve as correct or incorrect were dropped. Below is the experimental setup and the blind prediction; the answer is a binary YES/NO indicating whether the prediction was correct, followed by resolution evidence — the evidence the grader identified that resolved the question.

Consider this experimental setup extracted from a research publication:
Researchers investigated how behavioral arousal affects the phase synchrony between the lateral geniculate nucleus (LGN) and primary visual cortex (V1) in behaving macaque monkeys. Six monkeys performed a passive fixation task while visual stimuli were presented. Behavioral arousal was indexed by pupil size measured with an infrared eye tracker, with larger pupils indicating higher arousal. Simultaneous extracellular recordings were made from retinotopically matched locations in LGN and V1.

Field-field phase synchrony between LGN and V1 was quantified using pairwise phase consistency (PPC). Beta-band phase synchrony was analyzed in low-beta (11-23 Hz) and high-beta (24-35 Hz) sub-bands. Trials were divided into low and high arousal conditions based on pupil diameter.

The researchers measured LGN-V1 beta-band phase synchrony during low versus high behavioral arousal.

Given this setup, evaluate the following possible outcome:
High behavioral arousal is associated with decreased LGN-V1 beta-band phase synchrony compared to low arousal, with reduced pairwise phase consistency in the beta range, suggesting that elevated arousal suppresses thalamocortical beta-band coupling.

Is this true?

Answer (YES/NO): YES